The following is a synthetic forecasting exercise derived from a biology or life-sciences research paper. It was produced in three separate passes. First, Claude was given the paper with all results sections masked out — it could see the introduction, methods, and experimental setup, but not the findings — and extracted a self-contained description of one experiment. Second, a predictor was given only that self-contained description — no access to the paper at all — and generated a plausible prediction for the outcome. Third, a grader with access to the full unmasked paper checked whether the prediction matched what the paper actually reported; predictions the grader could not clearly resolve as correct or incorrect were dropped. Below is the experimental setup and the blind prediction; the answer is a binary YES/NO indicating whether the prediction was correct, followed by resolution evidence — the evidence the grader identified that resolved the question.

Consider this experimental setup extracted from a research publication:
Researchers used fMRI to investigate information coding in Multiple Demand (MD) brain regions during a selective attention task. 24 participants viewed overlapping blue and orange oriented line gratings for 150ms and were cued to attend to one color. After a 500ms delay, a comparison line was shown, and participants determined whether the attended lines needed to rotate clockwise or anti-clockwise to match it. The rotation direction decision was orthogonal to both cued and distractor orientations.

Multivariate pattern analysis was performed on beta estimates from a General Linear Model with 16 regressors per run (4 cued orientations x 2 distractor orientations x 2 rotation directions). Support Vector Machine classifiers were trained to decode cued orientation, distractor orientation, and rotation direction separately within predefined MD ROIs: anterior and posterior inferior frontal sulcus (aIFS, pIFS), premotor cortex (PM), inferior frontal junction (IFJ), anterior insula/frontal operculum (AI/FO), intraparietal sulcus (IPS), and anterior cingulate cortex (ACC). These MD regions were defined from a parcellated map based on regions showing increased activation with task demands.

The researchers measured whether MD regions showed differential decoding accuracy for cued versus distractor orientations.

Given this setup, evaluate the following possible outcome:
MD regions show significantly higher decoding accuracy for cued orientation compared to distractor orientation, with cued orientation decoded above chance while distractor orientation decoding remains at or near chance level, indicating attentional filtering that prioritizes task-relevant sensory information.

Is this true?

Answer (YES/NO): YES